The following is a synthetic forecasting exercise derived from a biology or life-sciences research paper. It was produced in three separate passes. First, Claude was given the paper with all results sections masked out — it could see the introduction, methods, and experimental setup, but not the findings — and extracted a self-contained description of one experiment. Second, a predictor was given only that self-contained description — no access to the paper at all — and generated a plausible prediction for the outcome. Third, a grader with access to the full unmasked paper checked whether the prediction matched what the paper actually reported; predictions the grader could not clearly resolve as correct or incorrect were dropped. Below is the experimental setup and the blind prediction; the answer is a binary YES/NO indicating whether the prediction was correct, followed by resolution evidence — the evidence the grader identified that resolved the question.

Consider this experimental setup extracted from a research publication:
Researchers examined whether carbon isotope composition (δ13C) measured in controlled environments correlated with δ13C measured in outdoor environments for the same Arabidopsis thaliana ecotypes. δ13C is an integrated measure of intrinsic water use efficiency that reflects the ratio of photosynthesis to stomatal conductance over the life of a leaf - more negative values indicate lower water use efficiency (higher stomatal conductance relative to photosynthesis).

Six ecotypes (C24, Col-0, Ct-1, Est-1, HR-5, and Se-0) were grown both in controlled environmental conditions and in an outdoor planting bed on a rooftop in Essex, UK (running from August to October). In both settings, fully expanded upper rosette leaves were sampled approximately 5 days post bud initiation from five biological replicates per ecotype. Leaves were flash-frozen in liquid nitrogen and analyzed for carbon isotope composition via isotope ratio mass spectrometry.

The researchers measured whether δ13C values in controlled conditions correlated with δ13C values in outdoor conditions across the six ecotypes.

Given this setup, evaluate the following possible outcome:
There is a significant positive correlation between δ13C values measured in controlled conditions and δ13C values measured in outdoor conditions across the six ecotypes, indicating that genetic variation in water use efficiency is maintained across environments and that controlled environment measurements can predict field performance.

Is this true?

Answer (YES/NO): YES